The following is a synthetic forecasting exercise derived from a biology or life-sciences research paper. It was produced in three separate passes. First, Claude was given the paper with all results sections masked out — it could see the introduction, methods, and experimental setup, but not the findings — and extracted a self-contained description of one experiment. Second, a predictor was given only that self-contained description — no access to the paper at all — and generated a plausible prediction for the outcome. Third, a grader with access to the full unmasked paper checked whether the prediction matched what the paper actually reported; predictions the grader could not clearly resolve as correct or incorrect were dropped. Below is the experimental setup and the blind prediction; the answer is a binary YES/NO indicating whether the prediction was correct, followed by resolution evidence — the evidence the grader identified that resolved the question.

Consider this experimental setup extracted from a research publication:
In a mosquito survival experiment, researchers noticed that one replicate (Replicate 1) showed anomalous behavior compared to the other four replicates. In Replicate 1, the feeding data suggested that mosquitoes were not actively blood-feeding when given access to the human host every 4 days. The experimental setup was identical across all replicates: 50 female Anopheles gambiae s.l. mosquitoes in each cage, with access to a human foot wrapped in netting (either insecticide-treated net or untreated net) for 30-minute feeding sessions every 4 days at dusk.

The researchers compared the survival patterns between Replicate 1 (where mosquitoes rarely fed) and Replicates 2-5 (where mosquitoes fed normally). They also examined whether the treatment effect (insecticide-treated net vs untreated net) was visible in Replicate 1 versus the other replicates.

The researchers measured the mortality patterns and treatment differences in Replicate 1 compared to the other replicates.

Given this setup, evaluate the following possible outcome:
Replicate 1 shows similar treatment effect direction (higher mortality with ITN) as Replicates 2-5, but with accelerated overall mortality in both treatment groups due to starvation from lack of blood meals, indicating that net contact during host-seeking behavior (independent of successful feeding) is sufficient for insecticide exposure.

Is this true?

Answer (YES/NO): NO